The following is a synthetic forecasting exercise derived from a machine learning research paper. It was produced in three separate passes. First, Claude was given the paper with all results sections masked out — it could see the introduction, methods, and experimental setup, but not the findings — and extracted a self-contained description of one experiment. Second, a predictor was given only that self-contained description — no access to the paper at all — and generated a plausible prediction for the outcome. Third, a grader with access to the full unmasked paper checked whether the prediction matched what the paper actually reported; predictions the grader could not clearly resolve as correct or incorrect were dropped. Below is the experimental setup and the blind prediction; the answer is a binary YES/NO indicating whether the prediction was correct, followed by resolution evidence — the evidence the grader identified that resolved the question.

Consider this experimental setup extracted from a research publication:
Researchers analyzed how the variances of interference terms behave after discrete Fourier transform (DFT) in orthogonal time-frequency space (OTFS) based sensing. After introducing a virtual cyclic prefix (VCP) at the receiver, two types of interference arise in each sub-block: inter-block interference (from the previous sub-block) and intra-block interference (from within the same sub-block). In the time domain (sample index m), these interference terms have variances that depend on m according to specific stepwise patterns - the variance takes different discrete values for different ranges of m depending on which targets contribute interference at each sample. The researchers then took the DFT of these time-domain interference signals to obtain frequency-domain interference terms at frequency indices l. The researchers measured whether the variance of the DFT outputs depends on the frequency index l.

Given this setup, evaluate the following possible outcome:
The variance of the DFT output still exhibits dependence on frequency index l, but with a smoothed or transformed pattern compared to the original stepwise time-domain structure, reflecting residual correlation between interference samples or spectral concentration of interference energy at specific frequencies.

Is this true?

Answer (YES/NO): NO